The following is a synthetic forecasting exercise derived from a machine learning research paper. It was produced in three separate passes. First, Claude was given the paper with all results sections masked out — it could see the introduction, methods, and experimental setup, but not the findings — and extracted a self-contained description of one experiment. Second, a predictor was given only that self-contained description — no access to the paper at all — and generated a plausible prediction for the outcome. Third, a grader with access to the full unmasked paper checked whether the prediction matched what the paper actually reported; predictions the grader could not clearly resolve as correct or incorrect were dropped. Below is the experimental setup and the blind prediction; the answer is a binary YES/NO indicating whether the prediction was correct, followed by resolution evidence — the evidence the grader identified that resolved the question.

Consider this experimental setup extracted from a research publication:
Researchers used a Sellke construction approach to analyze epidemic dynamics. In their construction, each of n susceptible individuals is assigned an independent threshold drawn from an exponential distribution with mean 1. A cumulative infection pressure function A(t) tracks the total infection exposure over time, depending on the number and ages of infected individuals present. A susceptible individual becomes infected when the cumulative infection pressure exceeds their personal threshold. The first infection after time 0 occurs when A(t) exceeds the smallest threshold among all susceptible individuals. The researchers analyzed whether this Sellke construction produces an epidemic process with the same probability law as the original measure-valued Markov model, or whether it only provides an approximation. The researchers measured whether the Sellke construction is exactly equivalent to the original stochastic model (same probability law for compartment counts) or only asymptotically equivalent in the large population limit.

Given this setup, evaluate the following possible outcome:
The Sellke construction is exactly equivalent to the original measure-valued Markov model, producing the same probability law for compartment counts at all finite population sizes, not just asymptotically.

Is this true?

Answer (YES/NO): YES